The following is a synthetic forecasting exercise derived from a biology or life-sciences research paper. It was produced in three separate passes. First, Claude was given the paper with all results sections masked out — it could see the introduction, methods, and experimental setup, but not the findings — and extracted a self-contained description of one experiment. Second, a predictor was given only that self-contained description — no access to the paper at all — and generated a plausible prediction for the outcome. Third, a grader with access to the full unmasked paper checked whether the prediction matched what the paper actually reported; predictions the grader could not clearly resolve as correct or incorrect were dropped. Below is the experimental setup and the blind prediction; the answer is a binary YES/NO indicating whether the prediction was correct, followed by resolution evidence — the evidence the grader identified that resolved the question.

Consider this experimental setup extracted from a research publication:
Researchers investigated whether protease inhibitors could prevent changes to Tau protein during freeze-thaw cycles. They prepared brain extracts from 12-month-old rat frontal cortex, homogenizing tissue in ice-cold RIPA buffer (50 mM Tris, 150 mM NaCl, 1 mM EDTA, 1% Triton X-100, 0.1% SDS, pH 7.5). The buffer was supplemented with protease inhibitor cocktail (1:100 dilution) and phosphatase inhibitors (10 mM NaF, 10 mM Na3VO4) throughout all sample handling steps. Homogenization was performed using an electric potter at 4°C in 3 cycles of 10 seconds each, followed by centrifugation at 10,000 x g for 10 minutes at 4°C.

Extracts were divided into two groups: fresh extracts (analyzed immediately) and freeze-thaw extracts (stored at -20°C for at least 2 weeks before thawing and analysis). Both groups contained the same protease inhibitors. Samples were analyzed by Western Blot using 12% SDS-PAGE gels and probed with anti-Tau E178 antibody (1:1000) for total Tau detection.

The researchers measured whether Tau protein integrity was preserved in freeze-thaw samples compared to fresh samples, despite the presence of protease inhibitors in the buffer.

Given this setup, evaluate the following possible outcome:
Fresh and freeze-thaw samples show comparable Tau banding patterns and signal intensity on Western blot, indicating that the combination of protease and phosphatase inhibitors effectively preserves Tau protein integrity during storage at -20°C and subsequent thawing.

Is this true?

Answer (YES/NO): NO